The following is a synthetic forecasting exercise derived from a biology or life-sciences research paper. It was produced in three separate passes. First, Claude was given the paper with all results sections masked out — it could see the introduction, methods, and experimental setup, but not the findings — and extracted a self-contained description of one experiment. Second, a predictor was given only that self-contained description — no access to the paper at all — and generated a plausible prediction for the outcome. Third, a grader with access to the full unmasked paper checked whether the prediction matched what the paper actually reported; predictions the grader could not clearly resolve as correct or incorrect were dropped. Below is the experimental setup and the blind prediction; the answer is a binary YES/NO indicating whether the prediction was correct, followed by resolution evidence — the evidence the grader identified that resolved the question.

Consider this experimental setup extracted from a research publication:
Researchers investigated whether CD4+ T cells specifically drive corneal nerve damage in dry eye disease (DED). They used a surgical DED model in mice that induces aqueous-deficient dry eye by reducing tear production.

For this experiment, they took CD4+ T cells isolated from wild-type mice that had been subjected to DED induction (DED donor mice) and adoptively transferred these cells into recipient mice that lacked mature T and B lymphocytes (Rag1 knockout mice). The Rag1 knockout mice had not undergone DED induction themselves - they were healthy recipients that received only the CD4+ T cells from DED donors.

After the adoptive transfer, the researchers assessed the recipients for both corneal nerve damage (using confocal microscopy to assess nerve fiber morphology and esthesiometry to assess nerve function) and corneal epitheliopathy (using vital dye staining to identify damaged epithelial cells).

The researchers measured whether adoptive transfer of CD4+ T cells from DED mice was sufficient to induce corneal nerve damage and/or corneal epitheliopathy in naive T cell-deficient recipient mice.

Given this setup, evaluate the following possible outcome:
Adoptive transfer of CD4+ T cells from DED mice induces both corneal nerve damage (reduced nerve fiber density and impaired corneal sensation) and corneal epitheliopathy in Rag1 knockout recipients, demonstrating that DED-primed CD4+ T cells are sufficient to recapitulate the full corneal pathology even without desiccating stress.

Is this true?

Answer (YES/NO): NO